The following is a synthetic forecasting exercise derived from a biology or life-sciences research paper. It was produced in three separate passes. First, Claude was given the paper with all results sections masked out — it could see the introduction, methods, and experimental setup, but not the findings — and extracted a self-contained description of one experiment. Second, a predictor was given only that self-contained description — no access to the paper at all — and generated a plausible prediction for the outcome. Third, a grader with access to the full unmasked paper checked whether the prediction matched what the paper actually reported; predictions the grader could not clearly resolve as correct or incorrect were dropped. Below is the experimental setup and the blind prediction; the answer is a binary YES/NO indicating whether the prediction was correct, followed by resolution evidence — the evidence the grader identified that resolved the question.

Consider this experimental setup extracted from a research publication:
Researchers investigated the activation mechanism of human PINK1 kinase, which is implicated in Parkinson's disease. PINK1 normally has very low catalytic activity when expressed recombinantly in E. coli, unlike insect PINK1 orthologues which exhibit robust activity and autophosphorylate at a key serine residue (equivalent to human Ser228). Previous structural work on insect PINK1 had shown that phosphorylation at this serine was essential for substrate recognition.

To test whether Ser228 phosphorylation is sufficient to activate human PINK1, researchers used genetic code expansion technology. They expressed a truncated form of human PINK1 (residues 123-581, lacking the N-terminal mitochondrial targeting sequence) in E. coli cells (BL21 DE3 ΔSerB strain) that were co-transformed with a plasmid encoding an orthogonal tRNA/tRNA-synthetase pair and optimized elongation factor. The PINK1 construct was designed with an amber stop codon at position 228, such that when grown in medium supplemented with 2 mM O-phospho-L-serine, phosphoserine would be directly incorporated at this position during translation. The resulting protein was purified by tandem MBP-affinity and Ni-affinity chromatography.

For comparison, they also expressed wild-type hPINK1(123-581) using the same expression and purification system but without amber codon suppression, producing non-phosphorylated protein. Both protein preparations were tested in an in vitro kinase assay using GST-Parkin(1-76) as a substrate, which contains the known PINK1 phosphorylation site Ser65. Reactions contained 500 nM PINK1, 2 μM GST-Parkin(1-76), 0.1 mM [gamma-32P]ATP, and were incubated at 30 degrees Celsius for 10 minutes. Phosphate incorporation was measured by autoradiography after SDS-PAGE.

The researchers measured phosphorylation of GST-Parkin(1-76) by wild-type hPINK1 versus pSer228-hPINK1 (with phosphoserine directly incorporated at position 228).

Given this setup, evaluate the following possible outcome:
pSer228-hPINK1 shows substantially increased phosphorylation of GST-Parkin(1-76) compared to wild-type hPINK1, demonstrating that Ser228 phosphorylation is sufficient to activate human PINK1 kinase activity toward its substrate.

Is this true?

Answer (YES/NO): YES